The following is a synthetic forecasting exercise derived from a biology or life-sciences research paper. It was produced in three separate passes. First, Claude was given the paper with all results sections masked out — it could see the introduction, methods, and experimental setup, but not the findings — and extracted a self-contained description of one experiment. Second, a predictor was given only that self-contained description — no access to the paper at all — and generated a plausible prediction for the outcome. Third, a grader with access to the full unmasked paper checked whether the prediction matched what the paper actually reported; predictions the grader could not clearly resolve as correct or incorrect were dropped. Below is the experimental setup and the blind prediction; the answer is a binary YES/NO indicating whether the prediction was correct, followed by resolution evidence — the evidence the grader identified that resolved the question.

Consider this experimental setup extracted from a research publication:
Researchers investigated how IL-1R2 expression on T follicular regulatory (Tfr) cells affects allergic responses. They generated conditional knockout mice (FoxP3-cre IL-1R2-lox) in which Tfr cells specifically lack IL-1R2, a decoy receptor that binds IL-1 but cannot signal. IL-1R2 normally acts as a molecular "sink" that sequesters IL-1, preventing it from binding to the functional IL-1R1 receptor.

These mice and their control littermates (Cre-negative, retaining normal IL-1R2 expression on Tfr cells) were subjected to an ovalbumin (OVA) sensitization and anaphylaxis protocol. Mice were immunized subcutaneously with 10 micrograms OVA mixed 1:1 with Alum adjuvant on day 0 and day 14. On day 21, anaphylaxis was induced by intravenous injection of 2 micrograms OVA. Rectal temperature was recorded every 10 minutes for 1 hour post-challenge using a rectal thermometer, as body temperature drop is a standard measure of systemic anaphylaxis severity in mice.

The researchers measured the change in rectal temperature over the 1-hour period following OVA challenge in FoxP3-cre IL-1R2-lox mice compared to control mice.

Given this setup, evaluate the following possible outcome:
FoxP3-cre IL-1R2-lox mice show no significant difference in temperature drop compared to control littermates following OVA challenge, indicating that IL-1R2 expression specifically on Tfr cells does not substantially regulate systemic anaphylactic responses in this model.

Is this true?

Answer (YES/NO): NO